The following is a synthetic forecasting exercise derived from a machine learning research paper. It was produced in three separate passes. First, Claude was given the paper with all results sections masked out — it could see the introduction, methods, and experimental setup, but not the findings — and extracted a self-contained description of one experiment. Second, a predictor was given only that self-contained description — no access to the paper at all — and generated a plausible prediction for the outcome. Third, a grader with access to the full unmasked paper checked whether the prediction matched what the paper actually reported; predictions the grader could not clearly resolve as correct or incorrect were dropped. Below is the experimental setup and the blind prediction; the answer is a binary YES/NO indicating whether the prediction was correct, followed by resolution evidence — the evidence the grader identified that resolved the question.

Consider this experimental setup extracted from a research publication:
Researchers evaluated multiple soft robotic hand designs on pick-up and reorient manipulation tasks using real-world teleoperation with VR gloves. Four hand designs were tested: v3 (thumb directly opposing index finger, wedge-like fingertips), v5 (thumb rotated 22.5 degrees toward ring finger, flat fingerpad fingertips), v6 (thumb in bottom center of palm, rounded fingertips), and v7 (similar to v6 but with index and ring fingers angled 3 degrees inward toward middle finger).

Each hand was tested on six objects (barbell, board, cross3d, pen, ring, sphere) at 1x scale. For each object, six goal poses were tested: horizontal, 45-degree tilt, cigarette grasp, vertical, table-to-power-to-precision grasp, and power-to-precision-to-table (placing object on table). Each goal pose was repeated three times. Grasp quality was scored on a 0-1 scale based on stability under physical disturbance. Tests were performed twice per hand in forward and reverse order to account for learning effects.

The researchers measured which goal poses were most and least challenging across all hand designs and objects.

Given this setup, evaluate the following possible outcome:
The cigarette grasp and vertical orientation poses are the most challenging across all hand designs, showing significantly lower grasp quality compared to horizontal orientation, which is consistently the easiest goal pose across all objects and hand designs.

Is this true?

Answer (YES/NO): NO